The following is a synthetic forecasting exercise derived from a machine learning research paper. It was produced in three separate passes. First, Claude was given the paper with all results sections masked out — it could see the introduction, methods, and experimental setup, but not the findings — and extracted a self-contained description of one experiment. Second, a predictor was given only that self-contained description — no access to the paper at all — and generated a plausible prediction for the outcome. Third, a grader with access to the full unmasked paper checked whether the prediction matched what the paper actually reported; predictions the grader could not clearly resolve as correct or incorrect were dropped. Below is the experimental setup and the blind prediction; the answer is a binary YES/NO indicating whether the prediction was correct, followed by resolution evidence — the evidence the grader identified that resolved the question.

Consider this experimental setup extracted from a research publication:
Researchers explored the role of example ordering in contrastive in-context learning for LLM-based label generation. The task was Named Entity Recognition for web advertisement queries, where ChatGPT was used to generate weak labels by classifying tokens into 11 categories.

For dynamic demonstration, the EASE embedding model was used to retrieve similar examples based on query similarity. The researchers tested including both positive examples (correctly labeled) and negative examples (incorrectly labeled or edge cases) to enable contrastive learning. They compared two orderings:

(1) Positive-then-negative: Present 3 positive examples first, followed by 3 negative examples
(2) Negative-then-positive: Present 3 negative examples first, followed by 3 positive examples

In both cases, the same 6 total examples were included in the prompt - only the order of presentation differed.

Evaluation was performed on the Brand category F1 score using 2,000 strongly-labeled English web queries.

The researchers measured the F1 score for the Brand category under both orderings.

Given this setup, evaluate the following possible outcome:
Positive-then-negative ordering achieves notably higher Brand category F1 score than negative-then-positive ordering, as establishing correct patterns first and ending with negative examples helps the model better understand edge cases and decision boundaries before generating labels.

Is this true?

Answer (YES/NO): NO